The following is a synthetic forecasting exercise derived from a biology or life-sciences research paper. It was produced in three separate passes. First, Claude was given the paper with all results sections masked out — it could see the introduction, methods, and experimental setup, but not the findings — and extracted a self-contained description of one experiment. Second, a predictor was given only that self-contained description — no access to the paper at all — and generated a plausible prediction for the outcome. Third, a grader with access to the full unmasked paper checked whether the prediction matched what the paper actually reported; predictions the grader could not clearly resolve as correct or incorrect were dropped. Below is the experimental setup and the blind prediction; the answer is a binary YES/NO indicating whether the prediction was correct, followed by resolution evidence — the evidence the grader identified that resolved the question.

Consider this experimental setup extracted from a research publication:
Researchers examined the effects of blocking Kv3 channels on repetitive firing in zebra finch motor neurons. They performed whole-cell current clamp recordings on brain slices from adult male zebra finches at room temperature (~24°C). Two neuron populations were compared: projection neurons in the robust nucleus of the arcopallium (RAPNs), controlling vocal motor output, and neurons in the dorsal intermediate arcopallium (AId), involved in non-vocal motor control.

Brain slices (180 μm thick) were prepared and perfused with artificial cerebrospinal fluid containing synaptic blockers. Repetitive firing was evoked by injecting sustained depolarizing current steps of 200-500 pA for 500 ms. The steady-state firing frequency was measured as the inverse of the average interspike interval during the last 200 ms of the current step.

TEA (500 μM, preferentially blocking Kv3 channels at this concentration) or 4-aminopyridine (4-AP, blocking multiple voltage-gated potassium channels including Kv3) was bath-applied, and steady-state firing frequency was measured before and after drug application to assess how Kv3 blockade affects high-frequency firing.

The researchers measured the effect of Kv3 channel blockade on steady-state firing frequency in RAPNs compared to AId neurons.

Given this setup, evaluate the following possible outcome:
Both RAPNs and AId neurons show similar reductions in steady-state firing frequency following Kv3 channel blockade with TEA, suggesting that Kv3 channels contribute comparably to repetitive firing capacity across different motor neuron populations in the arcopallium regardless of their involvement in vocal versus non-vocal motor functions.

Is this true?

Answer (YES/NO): NO